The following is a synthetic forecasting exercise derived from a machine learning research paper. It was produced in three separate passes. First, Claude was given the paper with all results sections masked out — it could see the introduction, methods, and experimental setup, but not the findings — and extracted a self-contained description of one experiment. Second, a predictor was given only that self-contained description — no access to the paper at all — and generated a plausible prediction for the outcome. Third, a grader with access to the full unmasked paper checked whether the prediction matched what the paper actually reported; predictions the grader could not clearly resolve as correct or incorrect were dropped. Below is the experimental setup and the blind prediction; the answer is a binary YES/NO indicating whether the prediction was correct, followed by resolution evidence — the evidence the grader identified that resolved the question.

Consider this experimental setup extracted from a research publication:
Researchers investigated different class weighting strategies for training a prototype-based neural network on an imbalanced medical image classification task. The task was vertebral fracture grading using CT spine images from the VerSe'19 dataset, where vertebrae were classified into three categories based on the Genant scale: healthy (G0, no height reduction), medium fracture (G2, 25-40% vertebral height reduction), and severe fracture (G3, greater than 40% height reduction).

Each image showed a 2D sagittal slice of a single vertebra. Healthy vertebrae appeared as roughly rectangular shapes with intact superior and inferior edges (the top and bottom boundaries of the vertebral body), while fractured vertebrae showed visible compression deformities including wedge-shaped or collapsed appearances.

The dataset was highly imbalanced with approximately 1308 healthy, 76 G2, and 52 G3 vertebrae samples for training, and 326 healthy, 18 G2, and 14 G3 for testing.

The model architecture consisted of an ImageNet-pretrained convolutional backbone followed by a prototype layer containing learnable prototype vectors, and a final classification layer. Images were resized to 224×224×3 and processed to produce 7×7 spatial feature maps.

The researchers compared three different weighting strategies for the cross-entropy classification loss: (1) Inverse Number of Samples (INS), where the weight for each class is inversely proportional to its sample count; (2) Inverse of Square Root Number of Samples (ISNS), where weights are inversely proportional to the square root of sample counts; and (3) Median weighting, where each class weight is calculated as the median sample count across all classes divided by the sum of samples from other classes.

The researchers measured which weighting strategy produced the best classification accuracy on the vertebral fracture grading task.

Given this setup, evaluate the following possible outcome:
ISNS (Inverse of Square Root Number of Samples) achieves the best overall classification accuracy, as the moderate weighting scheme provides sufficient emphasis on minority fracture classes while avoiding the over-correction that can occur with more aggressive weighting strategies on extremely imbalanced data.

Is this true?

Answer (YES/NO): NO